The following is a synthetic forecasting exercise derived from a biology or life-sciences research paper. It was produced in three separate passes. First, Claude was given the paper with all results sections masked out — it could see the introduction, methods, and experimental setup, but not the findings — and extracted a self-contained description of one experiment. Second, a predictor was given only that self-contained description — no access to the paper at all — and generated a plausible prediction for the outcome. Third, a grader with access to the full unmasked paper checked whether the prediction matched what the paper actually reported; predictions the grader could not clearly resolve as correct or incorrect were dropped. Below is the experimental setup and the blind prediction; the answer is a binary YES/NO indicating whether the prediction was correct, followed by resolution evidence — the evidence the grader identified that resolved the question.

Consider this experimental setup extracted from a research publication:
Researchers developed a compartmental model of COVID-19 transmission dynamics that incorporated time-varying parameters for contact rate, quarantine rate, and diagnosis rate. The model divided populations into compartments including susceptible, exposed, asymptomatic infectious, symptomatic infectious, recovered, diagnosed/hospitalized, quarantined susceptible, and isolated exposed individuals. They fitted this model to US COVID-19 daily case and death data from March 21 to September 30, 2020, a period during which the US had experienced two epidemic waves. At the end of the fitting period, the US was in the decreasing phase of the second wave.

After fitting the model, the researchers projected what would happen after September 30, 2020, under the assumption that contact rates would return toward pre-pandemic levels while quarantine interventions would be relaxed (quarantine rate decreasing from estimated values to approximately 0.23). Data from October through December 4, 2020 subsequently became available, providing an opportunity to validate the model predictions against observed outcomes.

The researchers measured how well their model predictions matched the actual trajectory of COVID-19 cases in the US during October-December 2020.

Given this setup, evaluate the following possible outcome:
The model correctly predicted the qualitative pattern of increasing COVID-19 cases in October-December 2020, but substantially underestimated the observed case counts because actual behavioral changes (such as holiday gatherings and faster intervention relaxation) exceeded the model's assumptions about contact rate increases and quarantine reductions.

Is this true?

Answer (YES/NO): NO